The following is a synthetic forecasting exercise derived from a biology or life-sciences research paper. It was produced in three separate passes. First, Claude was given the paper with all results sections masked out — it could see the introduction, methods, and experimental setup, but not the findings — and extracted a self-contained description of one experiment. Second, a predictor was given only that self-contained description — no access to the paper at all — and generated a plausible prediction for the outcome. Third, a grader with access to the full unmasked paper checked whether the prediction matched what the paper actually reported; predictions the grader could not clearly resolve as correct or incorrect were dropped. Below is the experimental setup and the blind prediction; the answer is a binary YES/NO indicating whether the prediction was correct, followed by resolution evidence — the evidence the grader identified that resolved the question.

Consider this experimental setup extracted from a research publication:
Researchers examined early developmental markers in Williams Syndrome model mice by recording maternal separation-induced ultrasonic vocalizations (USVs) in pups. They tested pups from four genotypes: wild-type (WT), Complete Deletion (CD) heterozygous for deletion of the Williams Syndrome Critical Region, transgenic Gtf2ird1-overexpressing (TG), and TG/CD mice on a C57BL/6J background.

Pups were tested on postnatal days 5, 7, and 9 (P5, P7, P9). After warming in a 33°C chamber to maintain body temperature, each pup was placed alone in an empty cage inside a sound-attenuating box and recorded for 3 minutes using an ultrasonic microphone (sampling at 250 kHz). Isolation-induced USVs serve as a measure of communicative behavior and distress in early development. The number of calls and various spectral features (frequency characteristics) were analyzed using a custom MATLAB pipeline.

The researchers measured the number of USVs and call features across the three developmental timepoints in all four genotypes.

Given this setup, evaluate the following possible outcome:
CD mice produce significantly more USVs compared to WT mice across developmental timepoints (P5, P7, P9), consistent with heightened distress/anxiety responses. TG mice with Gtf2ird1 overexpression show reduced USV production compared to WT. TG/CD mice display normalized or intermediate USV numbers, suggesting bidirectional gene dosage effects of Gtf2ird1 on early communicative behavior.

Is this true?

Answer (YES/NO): NO